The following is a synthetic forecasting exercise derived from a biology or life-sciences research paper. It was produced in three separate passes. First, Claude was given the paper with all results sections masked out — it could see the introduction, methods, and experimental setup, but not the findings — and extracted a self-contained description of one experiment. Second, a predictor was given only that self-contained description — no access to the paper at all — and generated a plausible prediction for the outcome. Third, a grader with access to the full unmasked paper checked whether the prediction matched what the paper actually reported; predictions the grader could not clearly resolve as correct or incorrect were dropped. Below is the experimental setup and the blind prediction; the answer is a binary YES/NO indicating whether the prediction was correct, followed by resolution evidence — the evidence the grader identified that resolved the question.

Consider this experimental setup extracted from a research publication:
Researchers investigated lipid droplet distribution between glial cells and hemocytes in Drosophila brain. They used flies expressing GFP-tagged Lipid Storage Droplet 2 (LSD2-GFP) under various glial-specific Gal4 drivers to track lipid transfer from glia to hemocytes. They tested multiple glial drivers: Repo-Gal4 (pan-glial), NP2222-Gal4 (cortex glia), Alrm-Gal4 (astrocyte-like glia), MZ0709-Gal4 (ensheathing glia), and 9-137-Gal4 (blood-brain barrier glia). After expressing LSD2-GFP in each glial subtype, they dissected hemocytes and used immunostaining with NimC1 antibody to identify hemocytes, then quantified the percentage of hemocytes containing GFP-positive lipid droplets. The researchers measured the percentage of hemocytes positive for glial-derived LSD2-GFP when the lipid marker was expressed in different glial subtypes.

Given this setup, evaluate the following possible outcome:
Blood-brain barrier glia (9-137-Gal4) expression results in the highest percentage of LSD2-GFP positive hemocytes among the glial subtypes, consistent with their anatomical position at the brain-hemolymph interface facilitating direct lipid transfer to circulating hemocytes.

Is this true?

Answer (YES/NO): NO